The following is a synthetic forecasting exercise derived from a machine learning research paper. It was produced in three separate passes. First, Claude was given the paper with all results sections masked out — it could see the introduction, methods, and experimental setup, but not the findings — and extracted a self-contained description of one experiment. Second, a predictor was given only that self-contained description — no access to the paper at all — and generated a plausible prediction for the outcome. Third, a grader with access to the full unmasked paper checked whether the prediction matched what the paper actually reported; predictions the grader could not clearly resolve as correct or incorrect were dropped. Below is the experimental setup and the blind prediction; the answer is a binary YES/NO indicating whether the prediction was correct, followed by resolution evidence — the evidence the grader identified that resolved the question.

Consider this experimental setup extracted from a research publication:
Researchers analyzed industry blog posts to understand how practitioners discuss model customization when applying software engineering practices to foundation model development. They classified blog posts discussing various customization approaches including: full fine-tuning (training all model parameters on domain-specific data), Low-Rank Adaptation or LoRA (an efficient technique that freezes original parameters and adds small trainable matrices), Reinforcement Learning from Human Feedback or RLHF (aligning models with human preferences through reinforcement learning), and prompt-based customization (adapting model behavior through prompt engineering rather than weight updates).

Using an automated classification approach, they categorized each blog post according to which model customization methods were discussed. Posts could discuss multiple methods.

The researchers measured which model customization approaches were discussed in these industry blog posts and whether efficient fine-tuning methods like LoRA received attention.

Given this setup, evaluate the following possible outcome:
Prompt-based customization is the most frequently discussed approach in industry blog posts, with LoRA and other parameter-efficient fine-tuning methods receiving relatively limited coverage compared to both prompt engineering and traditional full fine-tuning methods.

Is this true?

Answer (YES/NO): NO